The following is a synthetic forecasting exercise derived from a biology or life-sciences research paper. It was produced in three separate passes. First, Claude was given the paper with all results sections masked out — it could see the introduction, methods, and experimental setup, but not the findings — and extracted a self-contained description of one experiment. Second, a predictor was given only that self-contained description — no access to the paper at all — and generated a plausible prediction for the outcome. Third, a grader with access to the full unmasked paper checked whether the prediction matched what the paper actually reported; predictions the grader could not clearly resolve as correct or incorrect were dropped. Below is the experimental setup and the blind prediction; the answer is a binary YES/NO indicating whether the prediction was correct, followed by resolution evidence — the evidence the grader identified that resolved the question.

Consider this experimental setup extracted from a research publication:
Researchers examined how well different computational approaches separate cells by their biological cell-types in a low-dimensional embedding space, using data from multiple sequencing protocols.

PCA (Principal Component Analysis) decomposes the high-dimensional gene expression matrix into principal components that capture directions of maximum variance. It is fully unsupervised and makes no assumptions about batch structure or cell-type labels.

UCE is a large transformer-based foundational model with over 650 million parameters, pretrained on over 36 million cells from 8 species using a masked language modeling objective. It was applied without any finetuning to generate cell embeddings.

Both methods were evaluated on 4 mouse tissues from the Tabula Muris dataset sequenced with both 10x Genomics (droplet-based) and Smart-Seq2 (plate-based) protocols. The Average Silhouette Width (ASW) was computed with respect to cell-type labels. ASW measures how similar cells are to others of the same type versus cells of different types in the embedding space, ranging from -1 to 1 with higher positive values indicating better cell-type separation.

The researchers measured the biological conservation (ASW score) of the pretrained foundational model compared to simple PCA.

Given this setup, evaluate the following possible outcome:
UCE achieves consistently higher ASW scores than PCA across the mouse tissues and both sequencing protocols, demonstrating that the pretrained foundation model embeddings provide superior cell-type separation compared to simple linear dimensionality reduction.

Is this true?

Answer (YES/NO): YES